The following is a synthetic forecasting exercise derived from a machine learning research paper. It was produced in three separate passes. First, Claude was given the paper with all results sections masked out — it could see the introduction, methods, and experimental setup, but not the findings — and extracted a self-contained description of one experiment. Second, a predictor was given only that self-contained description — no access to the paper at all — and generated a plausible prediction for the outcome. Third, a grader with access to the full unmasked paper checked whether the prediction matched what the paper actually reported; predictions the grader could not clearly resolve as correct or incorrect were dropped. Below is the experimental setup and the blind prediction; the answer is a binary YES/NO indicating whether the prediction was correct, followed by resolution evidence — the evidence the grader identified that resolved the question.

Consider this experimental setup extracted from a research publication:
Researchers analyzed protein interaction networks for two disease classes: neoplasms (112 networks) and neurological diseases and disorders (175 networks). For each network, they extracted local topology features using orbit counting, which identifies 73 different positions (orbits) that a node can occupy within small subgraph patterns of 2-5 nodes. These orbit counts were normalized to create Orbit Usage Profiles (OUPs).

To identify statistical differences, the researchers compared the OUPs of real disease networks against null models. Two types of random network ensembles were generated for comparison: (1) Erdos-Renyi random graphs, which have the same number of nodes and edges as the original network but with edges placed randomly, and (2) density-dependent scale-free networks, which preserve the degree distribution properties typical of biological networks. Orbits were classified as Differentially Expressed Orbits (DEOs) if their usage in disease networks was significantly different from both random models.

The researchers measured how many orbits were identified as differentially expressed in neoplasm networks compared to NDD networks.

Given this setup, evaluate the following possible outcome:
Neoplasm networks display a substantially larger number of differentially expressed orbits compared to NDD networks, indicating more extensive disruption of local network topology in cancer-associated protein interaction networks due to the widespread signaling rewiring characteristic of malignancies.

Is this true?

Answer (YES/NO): NO